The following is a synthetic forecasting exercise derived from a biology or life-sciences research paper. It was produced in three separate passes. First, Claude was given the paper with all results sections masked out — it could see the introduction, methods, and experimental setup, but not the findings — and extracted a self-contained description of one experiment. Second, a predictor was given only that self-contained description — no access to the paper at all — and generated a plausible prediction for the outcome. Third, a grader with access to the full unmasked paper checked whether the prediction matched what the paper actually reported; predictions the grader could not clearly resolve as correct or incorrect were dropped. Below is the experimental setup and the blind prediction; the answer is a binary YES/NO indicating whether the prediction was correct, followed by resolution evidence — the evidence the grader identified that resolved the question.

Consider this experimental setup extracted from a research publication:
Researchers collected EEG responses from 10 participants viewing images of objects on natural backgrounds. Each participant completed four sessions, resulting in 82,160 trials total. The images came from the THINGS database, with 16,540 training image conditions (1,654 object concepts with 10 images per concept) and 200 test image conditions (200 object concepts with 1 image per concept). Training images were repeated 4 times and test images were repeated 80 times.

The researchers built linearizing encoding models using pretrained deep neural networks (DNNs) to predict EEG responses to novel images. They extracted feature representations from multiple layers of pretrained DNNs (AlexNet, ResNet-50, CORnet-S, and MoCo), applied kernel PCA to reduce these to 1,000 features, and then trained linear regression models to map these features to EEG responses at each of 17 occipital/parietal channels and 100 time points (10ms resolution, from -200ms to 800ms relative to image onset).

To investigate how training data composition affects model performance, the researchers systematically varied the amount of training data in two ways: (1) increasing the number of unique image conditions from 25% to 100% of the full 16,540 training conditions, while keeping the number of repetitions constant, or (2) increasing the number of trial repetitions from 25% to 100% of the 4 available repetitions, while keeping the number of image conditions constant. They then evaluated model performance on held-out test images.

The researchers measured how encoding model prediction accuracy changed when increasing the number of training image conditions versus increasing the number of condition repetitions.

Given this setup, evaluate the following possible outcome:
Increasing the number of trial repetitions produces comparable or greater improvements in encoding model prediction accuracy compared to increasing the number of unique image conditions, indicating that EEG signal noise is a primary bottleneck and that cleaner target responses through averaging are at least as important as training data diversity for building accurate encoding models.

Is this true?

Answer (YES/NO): NO